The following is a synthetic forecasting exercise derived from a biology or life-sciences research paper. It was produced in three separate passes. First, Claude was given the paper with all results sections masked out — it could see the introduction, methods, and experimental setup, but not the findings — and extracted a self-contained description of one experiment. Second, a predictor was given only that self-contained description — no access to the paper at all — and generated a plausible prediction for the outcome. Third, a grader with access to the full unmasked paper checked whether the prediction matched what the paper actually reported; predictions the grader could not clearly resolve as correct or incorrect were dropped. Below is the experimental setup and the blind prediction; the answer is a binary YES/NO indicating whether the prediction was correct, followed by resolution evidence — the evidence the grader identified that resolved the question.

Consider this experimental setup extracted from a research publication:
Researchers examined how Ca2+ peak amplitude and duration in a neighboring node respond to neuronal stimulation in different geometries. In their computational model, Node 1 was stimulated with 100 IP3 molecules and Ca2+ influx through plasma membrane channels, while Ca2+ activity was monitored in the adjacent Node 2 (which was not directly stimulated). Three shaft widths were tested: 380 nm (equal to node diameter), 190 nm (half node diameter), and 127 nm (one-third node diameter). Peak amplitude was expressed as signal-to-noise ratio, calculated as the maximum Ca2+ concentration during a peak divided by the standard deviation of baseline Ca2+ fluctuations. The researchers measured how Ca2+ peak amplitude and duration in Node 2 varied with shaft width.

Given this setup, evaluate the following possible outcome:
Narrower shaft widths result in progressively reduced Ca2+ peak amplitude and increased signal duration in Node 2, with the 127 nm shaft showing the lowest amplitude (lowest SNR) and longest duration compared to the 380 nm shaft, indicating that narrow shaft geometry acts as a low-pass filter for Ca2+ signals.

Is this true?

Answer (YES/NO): NO